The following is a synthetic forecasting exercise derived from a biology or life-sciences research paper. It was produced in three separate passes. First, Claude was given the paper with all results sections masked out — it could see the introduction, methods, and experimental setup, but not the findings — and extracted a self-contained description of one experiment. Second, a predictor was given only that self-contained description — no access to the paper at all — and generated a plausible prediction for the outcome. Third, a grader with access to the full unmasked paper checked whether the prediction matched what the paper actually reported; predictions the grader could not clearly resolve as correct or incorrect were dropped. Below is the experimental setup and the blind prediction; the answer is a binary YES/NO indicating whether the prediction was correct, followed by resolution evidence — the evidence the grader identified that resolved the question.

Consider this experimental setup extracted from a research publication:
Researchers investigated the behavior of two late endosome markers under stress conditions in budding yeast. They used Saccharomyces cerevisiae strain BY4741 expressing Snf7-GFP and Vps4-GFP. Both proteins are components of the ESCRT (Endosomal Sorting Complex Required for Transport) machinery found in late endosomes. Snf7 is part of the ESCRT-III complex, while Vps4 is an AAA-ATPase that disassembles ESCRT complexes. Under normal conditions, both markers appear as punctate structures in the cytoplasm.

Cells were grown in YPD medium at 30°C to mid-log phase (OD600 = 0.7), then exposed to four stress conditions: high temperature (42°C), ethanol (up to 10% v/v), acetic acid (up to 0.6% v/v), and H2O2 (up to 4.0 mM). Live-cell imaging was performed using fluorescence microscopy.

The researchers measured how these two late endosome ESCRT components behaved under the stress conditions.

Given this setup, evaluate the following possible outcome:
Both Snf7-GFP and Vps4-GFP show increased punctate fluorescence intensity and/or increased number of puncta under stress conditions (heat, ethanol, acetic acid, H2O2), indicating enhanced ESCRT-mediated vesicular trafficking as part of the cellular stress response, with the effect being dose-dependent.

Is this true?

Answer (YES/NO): NO